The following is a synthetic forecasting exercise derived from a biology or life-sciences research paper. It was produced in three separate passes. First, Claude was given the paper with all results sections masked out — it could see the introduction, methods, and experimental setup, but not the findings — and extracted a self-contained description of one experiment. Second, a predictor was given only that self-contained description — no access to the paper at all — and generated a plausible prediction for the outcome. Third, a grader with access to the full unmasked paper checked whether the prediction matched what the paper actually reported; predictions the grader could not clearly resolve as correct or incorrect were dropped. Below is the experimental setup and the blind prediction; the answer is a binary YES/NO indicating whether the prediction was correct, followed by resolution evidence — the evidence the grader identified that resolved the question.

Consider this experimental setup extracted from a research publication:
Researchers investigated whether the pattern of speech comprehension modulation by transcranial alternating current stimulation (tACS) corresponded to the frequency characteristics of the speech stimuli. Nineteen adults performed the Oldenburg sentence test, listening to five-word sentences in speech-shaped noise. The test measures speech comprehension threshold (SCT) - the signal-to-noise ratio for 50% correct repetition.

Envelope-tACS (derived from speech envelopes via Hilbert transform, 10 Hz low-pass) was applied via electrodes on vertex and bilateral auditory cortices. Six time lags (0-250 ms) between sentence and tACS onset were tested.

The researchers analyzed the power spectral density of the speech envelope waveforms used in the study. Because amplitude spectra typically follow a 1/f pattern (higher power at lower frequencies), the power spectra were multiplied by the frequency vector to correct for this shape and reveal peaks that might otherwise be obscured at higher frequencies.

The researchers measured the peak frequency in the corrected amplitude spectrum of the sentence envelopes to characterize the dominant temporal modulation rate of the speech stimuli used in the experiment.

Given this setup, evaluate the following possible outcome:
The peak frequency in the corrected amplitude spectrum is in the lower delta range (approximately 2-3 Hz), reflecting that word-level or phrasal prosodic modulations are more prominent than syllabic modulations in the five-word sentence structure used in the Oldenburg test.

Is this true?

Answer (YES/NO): NO